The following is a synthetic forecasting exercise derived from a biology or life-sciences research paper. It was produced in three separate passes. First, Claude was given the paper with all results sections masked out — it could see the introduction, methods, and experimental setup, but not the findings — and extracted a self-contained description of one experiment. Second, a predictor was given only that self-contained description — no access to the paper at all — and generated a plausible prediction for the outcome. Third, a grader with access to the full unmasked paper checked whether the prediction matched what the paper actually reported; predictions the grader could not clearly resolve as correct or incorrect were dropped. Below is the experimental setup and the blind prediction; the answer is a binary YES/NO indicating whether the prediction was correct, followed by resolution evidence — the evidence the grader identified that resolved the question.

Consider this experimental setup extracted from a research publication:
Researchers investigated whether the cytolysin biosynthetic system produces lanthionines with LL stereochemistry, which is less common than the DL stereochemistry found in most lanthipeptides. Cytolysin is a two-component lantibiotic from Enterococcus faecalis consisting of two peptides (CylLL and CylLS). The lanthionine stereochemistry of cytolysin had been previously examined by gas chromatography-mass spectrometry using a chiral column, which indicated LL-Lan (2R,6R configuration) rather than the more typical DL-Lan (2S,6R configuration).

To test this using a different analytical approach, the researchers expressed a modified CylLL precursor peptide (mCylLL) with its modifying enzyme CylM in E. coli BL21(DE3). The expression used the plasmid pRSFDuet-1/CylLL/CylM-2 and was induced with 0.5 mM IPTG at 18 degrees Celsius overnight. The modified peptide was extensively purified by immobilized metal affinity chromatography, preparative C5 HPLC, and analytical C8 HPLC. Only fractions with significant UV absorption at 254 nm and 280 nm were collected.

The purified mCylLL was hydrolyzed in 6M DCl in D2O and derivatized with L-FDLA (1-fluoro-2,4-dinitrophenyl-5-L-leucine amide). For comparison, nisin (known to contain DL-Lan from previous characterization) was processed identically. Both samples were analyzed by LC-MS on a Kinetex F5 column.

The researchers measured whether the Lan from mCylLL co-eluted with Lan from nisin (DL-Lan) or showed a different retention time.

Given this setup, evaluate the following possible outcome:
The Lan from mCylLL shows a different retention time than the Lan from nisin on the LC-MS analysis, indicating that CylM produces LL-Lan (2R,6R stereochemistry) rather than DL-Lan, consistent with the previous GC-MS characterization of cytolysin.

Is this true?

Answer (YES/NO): NO